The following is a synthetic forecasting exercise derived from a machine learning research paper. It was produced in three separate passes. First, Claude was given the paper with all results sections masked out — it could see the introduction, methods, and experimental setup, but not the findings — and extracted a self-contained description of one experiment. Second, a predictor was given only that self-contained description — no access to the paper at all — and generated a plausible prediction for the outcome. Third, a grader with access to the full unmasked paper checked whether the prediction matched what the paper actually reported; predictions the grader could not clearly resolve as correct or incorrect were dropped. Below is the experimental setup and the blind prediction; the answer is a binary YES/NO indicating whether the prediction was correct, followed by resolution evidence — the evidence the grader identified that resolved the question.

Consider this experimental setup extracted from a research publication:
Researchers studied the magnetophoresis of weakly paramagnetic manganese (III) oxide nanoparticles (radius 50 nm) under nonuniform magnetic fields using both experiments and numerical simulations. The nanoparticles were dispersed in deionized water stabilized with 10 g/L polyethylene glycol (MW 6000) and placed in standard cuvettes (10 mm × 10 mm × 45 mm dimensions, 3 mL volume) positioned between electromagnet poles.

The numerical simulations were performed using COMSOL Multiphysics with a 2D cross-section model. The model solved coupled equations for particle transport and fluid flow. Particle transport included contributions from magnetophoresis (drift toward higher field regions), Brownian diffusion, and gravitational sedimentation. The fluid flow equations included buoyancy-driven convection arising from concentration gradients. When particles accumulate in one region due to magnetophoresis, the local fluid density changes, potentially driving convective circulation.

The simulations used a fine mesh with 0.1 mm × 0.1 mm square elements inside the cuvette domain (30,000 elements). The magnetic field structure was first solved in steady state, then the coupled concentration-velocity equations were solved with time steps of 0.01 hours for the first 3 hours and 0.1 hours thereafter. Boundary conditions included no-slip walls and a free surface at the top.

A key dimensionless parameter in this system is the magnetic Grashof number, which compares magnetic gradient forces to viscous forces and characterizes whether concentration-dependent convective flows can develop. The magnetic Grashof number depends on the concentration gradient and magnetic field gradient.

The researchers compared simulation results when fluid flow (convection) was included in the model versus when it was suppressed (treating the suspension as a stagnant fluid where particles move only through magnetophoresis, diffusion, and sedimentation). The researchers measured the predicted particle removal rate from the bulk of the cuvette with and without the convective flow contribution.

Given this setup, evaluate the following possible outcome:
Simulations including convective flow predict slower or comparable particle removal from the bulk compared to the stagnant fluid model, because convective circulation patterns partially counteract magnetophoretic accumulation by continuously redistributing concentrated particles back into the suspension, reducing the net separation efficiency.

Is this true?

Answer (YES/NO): NO